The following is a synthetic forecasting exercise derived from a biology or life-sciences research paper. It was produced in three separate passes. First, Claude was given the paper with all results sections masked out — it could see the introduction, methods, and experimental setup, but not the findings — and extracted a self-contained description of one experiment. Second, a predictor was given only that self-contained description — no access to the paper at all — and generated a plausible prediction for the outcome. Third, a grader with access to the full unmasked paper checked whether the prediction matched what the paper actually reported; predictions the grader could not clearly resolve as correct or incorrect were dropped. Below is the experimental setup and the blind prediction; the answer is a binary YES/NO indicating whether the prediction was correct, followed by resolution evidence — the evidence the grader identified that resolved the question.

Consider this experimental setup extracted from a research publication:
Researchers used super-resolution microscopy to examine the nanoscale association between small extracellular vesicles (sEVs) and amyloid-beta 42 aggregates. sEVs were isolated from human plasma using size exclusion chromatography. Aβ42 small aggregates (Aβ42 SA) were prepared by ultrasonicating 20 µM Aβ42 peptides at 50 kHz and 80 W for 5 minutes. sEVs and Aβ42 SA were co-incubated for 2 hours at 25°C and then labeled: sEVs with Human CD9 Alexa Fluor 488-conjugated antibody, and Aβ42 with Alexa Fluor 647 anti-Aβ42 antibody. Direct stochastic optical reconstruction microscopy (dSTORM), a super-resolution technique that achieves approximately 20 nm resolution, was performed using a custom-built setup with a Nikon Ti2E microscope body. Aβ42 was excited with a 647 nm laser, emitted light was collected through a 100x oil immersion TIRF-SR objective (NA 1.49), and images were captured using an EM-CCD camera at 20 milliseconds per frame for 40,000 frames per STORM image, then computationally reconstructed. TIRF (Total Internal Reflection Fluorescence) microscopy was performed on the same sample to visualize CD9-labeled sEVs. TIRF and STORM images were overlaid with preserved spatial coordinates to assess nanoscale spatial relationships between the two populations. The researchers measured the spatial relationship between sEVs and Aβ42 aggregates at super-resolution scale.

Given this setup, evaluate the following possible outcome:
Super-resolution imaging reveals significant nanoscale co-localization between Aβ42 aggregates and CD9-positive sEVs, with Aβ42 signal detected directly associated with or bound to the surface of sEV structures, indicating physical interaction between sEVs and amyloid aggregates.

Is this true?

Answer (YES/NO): YES